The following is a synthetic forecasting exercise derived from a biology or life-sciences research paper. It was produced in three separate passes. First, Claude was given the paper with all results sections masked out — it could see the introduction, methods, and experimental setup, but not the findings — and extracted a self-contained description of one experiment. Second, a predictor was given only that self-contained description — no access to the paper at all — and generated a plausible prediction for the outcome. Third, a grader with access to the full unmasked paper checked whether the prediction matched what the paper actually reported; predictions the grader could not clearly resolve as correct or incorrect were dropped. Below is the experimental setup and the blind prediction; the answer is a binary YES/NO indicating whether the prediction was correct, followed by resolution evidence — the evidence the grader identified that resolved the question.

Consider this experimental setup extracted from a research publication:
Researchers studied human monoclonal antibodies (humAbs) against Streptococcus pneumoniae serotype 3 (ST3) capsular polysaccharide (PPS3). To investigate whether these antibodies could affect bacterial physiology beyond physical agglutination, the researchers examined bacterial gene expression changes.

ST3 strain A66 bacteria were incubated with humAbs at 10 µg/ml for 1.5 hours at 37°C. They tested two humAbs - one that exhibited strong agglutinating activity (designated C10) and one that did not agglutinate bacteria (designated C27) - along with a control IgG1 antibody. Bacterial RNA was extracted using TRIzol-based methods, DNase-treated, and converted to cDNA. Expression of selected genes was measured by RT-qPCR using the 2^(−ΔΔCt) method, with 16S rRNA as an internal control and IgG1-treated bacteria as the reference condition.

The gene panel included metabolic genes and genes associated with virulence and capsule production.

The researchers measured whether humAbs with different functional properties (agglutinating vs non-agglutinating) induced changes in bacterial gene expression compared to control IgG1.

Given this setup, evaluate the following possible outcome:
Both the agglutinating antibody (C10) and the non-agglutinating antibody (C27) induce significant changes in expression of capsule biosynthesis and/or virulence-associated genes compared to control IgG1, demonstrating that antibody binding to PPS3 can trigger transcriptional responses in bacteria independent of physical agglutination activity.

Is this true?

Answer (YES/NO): NO